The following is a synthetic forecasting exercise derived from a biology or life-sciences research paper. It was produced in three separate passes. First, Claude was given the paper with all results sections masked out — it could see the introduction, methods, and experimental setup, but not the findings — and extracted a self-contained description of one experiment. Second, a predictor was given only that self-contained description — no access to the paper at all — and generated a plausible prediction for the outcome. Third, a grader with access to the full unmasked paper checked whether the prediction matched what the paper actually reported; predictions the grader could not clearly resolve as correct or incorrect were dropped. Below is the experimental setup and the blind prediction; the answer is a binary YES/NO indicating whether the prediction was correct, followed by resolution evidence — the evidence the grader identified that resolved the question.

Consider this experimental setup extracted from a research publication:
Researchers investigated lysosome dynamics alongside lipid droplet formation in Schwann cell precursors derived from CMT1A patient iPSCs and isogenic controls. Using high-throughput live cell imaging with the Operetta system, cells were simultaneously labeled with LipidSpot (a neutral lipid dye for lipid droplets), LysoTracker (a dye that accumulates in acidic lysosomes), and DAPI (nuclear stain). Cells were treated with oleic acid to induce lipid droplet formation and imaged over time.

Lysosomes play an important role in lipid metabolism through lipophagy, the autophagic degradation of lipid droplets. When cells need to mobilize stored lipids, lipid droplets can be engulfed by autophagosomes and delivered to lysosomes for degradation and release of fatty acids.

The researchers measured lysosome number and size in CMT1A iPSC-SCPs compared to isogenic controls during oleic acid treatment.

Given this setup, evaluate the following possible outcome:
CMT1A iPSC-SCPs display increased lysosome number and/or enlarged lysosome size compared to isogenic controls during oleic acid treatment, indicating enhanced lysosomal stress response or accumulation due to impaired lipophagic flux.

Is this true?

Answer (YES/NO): NO